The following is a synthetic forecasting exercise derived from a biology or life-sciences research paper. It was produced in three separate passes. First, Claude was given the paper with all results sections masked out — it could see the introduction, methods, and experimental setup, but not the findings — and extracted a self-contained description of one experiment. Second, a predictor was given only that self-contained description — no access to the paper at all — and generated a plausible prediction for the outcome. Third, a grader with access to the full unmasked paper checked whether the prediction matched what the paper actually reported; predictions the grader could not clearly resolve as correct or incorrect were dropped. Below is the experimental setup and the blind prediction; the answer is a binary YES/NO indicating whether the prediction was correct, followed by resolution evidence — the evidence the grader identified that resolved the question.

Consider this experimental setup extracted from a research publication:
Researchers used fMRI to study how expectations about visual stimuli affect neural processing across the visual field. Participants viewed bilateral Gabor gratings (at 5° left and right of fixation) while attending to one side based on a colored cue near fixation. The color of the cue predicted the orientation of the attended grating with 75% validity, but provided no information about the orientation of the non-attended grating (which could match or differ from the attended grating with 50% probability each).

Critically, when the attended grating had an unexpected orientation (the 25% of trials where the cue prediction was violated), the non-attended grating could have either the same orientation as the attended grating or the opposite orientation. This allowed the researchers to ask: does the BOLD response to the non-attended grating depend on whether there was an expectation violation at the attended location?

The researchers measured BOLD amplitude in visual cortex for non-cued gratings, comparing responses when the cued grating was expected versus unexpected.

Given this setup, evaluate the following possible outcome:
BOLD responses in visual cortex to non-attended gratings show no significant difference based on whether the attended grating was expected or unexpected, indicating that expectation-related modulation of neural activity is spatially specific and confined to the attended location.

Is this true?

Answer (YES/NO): NO